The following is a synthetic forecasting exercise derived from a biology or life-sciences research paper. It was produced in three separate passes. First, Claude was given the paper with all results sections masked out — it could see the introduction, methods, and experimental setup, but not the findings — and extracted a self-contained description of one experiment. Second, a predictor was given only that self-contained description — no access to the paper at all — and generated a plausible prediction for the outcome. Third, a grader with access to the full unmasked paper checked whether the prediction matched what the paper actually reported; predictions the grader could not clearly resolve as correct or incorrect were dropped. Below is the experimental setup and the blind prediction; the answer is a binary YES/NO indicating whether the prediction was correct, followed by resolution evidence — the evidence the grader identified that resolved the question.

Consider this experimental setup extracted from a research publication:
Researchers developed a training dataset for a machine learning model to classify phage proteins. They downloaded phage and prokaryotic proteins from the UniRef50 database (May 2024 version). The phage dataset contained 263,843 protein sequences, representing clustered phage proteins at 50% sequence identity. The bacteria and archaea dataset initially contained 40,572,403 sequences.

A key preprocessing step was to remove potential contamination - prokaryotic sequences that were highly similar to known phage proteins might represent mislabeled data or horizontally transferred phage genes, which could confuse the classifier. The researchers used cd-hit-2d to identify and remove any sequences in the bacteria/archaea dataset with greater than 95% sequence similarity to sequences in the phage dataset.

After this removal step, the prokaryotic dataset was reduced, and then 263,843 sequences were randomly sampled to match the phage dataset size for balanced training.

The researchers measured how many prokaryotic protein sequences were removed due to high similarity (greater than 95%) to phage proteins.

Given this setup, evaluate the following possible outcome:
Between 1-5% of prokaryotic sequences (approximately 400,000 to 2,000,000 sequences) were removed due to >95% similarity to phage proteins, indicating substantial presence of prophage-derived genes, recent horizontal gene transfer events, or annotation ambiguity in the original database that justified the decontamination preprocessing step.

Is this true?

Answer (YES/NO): NO